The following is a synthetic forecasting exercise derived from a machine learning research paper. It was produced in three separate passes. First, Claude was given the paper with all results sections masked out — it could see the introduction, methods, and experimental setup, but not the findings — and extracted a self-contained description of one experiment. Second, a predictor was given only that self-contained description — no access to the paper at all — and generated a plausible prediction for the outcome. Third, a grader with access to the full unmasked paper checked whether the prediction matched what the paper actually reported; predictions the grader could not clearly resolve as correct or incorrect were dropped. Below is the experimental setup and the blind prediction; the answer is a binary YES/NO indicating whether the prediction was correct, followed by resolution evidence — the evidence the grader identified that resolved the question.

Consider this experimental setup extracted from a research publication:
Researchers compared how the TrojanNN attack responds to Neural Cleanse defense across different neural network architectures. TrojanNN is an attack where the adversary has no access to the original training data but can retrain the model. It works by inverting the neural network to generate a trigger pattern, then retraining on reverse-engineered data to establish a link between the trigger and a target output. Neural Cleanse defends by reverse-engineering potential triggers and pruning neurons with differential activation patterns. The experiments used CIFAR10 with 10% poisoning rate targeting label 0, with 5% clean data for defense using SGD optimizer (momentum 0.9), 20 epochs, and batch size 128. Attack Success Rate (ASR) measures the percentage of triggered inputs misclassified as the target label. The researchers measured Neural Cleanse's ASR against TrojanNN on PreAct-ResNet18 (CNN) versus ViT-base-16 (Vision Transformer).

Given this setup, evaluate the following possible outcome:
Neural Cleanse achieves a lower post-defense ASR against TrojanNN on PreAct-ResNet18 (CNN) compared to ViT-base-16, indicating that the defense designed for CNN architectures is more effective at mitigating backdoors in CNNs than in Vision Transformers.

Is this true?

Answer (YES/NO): NO